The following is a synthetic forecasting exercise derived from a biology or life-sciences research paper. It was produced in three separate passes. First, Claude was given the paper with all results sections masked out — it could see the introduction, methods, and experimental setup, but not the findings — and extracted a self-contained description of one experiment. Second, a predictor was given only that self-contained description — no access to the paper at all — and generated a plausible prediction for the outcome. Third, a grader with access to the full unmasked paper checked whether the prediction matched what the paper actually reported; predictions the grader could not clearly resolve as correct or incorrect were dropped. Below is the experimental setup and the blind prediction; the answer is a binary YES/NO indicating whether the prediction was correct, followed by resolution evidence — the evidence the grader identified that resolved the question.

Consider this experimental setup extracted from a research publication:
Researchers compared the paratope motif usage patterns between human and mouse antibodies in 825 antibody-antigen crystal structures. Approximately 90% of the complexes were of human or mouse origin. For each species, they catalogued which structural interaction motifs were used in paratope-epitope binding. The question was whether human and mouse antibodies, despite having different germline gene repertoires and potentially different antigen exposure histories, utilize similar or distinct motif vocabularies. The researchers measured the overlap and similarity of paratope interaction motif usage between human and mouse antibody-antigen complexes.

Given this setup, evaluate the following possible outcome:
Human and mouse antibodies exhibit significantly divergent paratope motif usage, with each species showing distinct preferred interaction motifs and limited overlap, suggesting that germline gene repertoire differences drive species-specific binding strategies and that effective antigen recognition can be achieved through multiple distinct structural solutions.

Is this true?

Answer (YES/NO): NO